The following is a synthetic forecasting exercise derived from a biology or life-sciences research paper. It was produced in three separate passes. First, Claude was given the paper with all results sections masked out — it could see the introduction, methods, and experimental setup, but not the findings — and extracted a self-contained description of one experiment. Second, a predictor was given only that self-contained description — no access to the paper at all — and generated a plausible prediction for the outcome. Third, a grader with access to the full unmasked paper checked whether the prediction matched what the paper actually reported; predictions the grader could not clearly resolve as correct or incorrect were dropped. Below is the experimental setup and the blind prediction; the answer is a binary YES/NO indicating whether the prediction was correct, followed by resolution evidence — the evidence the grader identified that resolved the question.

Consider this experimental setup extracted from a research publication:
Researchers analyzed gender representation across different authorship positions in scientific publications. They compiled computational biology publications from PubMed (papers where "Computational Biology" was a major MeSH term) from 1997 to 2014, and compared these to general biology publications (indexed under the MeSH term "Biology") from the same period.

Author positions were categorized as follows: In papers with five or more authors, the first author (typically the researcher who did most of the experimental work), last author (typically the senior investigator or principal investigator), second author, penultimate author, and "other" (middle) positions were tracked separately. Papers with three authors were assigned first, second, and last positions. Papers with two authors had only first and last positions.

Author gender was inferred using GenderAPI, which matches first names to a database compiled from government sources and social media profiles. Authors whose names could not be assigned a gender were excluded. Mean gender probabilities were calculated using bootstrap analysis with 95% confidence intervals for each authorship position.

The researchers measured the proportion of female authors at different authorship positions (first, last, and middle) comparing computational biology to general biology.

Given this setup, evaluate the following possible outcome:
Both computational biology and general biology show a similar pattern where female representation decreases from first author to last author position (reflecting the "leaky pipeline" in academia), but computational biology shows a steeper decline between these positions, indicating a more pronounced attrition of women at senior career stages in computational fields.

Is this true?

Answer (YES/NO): NO